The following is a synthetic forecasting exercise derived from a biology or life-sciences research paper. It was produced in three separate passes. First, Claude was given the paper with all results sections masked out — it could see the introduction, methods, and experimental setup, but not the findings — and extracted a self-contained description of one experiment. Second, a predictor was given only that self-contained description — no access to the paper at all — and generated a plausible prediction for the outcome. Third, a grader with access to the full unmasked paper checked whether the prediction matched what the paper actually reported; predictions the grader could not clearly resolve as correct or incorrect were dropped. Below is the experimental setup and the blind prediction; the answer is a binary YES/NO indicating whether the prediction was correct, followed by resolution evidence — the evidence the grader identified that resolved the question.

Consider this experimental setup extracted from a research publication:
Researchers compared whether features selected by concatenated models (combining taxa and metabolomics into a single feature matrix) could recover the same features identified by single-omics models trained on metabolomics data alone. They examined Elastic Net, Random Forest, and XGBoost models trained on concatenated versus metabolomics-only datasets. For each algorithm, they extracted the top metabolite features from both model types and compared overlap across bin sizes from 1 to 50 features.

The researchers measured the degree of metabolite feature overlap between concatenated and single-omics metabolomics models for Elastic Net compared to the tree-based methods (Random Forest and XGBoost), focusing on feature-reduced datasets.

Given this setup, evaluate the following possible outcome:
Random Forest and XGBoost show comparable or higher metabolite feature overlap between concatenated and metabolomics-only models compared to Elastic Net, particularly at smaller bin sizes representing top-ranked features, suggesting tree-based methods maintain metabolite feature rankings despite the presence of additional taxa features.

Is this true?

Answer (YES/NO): YES